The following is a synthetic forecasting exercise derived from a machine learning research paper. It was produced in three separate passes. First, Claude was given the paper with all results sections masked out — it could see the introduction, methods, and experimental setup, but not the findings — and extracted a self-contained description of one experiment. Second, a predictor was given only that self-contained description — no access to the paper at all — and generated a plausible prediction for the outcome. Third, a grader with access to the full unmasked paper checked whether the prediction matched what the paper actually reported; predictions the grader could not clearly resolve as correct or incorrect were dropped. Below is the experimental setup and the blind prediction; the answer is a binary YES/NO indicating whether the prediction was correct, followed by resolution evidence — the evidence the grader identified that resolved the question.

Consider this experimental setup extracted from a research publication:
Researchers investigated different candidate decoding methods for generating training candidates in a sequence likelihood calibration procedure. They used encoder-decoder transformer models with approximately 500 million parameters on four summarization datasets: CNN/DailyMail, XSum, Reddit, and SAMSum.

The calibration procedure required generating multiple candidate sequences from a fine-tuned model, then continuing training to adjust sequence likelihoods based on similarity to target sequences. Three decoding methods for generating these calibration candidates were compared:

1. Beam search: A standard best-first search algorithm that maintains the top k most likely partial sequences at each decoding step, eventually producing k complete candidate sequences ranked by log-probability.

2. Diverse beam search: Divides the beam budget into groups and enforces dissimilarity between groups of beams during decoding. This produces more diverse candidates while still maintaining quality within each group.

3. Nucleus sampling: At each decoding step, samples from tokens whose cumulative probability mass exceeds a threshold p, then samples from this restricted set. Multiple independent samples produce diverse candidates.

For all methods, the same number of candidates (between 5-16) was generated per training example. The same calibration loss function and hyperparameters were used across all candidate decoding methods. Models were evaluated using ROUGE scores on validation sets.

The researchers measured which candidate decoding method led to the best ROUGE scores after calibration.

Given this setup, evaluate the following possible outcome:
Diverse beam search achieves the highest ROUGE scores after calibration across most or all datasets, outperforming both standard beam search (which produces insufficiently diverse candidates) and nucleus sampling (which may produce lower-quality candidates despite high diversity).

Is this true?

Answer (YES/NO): NO